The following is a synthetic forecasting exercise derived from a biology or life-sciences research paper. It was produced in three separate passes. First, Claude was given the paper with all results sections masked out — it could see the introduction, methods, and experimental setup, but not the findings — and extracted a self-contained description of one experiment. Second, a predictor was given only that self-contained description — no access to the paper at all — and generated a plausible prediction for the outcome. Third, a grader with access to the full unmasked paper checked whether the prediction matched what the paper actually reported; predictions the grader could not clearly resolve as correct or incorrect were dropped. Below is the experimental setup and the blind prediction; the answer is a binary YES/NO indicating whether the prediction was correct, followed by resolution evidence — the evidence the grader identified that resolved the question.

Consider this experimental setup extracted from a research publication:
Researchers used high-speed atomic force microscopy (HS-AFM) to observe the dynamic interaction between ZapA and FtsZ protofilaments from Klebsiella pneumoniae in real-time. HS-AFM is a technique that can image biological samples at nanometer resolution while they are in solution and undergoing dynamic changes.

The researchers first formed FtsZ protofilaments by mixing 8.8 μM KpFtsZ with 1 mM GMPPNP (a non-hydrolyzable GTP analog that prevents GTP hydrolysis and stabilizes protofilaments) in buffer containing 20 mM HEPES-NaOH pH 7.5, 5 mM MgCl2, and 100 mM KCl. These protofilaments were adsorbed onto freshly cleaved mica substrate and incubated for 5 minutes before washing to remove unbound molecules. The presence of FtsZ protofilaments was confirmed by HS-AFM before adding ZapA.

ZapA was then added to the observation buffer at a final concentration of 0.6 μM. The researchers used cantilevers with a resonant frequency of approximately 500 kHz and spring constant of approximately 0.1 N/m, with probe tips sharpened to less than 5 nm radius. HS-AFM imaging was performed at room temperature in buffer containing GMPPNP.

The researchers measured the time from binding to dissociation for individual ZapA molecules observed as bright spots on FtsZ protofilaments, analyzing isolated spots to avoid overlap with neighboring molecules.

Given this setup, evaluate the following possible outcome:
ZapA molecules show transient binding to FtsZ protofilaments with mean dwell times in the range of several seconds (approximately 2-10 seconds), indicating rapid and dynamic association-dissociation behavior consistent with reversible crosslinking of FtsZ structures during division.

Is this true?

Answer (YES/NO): NO